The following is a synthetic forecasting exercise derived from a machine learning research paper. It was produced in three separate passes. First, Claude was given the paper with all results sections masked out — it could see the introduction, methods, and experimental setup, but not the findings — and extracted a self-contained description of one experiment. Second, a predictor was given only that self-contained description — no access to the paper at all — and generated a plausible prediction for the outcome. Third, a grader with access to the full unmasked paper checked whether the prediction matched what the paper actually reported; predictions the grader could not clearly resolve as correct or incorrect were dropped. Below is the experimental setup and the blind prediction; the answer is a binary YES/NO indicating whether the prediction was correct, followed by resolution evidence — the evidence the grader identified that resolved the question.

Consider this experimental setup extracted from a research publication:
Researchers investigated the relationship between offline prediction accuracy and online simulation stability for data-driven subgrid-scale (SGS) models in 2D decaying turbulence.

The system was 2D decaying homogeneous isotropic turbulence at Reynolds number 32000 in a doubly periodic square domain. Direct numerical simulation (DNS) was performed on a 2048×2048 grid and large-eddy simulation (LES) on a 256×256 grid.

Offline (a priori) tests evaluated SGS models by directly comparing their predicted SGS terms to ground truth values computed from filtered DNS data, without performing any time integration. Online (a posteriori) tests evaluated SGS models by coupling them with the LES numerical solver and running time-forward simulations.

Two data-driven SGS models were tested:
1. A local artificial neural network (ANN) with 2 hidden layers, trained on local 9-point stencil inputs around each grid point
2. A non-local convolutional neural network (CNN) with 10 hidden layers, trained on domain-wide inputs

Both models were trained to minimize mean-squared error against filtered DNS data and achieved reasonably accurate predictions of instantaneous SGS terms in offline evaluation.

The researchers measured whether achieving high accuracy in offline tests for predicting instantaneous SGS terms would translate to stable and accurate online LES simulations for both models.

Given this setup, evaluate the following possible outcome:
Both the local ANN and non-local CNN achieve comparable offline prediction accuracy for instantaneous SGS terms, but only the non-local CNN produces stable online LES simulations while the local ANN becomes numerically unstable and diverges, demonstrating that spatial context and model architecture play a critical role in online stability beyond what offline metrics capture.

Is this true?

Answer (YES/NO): NO